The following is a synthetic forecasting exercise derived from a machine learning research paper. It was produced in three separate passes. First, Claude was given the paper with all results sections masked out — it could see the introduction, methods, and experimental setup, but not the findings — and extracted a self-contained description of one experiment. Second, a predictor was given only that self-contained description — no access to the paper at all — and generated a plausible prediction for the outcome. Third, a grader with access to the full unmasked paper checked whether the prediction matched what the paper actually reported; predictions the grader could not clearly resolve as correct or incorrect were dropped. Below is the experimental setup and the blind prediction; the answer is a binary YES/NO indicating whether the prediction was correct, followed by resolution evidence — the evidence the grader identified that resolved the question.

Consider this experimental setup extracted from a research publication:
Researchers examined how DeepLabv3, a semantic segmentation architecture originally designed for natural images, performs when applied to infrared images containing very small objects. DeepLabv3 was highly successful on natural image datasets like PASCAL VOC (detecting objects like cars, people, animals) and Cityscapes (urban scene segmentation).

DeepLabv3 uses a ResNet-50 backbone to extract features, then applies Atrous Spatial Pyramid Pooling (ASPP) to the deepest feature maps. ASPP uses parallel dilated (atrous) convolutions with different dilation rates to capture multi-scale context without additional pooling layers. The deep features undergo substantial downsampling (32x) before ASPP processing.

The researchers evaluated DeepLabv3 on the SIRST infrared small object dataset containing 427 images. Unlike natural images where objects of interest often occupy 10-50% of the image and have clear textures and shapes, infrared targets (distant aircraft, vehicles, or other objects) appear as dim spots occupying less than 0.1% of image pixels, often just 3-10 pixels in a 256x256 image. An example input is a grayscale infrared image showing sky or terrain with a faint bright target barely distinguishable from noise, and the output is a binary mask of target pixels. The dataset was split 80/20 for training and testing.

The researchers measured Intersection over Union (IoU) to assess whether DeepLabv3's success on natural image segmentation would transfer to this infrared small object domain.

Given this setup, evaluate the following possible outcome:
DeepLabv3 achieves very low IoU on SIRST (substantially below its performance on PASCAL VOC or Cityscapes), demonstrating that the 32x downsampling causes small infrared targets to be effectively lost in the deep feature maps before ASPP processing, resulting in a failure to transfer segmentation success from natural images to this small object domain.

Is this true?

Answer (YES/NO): YES